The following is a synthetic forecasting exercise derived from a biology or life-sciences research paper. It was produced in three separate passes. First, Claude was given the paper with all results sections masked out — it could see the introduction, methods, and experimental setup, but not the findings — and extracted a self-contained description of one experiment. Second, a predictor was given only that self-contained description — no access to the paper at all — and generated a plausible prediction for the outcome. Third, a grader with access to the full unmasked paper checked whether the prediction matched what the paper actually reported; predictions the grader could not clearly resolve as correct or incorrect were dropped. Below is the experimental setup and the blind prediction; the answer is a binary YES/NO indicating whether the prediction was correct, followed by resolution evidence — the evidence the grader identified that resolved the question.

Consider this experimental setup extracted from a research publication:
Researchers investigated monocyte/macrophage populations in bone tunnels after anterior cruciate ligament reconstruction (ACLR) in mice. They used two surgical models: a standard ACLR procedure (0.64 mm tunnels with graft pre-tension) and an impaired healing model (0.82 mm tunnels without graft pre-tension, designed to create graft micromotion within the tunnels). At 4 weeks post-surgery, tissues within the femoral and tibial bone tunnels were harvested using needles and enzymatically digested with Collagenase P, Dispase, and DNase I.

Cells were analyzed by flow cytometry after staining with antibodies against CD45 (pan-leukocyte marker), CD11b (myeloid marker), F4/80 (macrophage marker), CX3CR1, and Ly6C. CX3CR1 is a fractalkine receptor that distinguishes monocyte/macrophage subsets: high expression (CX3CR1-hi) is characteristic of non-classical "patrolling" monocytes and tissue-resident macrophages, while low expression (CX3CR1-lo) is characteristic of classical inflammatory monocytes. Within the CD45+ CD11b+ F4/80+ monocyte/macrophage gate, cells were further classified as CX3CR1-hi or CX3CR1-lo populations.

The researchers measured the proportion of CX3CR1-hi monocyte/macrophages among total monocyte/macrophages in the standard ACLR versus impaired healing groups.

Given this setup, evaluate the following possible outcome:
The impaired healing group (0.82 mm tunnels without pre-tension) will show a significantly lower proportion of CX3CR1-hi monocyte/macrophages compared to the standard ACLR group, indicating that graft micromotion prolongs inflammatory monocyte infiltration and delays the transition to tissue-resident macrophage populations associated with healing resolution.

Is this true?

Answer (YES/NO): NO